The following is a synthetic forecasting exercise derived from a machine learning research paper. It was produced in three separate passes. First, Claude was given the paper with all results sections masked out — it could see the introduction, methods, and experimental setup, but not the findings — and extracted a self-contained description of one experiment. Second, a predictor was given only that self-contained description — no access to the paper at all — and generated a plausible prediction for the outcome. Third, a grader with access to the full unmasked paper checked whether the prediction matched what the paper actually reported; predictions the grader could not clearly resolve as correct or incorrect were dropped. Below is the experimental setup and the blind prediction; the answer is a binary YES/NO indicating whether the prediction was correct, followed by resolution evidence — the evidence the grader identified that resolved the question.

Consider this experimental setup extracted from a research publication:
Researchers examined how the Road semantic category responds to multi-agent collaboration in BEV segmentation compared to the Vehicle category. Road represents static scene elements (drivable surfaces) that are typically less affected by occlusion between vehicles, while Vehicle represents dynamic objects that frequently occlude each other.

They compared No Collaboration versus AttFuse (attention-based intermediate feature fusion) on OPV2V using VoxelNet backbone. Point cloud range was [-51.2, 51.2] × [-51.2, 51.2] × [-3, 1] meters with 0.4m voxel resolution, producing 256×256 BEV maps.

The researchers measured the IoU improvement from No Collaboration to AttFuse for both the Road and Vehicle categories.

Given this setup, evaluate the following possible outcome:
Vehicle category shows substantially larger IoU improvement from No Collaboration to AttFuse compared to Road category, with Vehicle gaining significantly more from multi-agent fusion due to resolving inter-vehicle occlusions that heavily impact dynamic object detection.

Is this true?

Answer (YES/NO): YES